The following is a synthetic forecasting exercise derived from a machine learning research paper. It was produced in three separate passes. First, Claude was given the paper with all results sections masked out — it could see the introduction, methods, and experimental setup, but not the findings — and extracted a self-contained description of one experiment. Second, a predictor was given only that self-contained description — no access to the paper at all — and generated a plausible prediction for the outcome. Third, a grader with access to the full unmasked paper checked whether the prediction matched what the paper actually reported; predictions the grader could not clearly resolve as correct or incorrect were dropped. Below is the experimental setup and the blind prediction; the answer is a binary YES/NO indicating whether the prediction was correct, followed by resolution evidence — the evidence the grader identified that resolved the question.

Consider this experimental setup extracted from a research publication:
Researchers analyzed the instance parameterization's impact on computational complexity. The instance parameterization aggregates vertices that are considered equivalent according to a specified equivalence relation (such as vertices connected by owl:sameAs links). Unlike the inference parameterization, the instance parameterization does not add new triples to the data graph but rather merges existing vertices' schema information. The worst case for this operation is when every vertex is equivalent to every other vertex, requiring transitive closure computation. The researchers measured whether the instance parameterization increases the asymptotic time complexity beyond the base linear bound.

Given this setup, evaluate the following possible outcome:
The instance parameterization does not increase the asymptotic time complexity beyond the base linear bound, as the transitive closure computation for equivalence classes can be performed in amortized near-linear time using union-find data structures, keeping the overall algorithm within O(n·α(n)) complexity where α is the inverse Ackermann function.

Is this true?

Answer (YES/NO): YES